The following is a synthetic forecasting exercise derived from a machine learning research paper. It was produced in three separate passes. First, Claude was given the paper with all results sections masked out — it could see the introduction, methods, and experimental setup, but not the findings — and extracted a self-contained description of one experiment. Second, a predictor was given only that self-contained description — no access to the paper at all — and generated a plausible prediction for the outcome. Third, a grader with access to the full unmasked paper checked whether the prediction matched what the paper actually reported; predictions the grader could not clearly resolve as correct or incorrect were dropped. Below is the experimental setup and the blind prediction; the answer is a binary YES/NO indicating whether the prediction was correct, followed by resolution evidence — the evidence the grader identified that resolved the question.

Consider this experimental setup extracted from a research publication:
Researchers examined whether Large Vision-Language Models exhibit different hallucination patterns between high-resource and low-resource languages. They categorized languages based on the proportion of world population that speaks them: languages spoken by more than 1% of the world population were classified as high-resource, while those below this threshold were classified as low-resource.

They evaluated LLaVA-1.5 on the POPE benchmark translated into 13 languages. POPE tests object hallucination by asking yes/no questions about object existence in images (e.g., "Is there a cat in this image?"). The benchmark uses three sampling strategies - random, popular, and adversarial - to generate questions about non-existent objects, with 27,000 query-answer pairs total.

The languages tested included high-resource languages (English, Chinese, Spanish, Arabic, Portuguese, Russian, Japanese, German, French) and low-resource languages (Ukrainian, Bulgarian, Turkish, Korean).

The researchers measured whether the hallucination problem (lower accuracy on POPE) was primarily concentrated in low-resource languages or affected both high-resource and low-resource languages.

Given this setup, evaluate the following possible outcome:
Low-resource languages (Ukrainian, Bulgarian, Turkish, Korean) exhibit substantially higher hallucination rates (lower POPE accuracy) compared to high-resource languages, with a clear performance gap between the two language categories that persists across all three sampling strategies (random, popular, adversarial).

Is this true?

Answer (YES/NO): NO